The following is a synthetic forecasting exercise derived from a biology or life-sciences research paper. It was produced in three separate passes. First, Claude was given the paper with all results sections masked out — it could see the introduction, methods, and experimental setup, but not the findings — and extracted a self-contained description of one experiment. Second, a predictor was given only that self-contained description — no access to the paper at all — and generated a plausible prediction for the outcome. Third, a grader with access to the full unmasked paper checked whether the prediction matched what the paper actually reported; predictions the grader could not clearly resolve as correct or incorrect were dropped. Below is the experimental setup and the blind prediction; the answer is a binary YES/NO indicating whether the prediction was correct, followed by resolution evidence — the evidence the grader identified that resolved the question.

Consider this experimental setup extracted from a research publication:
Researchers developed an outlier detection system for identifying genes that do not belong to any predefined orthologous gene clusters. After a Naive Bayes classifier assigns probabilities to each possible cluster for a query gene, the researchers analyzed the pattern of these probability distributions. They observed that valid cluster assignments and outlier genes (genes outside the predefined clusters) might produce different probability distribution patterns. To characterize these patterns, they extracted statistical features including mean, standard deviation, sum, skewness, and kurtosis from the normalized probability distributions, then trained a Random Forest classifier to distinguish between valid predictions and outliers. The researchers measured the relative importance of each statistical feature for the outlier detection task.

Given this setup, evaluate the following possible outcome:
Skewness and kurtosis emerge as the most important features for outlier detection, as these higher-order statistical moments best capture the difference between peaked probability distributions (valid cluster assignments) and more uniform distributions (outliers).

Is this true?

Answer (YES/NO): NO